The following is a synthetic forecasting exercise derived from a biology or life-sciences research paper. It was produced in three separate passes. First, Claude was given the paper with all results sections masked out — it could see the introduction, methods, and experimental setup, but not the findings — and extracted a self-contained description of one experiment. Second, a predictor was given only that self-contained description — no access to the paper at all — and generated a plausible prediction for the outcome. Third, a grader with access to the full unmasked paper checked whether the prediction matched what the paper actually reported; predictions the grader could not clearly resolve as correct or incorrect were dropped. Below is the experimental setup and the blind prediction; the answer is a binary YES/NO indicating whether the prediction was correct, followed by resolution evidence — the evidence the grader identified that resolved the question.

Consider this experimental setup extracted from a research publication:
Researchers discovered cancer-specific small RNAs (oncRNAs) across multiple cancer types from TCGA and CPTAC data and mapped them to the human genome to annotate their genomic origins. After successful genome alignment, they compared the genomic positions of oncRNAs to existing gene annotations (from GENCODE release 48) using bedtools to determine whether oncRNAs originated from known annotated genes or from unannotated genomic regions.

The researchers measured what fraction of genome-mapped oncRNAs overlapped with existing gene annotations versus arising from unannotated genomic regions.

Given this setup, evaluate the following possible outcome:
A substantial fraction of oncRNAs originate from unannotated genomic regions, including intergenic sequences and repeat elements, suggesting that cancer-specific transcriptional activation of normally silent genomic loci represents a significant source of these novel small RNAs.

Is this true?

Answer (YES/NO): NO